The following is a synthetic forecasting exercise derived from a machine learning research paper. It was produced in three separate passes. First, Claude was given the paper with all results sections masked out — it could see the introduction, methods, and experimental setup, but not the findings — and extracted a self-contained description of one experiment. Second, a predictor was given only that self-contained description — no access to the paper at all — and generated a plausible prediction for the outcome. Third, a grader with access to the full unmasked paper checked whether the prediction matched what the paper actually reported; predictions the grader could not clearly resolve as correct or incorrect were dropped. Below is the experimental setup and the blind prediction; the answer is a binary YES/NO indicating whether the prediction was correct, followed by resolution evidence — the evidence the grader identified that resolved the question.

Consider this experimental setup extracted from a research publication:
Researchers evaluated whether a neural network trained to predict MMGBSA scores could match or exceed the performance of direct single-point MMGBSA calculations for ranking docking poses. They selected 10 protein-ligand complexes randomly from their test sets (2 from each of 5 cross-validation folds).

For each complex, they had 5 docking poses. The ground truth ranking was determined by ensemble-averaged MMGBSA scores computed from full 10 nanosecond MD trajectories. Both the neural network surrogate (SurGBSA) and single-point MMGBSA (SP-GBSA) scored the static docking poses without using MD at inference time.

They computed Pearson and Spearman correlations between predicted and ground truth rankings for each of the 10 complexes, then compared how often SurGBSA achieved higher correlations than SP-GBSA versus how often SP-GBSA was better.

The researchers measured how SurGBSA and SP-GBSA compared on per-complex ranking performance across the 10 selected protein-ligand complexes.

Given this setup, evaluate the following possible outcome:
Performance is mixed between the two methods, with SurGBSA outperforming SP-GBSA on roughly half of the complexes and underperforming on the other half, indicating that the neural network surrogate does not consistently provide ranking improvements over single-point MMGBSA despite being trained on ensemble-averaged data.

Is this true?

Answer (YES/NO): NO